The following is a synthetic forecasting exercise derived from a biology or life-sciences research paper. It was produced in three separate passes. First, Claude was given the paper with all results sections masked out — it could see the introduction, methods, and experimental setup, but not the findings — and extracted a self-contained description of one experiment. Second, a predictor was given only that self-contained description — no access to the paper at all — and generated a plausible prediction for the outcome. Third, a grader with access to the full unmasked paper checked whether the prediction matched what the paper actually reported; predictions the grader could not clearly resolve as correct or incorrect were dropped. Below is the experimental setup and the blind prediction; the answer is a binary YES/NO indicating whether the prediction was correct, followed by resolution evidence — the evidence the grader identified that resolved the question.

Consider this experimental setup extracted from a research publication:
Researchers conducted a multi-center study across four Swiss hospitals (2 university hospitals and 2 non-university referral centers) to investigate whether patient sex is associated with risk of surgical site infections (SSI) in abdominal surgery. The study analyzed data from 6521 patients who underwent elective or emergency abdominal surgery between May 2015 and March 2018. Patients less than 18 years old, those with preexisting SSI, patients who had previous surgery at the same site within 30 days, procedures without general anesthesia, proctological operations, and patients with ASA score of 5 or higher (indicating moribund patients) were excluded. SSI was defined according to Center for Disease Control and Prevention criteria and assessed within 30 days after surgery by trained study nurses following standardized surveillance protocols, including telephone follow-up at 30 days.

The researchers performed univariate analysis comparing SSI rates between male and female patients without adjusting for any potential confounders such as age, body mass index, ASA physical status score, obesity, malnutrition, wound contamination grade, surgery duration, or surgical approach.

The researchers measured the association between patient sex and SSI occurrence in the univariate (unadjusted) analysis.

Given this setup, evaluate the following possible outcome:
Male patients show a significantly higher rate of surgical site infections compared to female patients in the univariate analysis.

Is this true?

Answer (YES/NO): YES